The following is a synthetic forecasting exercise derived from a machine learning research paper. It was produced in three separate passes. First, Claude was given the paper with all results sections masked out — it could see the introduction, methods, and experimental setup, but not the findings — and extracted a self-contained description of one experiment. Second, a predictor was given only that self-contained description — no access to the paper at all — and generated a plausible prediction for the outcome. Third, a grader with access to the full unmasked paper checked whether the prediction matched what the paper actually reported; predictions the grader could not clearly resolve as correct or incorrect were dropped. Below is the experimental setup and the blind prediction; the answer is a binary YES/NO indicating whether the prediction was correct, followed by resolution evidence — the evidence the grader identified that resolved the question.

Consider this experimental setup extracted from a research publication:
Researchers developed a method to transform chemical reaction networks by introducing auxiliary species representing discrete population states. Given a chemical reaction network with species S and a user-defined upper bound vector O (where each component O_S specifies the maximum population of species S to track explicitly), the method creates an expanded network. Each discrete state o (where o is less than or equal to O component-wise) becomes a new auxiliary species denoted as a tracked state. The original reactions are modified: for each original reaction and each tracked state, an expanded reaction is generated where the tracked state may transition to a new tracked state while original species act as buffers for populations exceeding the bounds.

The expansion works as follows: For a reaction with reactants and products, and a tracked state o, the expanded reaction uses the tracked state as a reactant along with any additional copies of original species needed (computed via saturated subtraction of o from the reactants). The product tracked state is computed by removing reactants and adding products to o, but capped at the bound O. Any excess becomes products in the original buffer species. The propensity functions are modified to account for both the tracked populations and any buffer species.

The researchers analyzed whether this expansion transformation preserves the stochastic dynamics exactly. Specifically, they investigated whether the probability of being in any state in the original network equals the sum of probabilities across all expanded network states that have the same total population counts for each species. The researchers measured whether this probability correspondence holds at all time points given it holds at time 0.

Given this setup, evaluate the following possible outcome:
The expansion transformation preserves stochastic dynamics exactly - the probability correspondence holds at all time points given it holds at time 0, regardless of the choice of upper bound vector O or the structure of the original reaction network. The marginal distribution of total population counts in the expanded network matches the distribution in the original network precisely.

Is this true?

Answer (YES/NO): YES